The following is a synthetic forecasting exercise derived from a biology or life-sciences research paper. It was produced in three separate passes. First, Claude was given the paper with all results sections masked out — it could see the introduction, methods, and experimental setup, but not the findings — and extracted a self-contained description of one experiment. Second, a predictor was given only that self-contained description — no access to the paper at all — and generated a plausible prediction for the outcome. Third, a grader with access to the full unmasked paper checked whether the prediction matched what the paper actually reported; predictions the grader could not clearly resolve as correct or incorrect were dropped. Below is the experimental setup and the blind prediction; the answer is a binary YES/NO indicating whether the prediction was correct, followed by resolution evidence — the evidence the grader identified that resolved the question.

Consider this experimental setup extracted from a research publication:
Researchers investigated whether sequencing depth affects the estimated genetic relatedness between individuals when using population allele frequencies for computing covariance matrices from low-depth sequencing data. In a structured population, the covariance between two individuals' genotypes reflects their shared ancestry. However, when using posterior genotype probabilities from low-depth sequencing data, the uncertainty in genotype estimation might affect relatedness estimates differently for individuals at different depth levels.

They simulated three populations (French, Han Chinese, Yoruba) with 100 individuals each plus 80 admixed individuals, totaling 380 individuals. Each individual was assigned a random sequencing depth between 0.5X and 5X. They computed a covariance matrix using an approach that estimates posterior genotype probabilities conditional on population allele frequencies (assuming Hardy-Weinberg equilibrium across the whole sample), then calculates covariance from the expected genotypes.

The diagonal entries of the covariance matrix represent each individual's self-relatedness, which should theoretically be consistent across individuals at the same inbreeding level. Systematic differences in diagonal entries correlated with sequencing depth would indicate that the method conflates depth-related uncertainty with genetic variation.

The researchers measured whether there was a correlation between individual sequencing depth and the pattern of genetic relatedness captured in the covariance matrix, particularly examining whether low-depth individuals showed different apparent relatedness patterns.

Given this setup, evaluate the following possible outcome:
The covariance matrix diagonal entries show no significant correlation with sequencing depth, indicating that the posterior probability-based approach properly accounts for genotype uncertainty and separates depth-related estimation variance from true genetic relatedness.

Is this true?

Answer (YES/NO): NO